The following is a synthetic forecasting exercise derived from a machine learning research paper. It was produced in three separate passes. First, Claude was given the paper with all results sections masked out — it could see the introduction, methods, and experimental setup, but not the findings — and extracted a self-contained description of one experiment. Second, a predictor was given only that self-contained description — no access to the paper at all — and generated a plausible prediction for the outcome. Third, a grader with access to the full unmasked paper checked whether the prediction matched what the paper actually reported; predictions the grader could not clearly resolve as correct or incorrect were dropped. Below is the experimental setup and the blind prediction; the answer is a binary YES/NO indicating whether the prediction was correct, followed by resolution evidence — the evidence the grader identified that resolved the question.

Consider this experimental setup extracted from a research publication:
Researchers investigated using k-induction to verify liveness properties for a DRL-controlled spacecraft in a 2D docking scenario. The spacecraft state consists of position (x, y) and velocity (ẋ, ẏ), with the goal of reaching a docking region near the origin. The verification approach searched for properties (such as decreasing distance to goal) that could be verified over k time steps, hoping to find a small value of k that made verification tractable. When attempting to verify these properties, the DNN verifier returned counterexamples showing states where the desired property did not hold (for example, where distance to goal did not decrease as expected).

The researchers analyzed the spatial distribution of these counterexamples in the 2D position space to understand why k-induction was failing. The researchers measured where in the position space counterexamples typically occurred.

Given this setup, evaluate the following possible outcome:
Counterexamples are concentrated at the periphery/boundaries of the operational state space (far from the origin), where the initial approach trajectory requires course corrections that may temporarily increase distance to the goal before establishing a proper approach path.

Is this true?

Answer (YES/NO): NO